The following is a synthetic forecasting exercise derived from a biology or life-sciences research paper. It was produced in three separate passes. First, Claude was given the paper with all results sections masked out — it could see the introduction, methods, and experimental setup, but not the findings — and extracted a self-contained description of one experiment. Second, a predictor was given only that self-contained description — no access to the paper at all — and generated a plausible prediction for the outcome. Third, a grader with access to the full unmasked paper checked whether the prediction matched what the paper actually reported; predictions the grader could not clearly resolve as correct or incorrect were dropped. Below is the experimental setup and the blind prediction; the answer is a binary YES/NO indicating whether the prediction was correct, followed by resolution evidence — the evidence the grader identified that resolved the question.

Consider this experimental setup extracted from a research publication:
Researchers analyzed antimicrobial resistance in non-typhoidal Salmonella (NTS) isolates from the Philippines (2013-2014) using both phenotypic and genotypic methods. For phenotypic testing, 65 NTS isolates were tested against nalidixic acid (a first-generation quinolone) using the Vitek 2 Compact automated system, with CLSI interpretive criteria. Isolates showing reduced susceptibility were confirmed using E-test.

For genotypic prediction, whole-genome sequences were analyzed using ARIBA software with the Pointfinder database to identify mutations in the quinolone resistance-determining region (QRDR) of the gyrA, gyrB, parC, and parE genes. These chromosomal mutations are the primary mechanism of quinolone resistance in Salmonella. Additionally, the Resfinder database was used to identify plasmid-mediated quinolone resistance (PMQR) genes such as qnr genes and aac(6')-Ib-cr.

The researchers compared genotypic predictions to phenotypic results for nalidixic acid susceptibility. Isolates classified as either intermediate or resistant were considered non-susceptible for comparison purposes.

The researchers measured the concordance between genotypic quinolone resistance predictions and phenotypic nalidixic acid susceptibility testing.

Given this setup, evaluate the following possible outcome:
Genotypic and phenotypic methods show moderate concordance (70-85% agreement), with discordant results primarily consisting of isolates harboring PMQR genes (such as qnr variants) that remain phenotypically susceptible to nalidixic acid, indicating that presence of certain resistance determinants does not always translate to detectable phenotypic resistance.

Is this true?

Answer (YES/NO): NO